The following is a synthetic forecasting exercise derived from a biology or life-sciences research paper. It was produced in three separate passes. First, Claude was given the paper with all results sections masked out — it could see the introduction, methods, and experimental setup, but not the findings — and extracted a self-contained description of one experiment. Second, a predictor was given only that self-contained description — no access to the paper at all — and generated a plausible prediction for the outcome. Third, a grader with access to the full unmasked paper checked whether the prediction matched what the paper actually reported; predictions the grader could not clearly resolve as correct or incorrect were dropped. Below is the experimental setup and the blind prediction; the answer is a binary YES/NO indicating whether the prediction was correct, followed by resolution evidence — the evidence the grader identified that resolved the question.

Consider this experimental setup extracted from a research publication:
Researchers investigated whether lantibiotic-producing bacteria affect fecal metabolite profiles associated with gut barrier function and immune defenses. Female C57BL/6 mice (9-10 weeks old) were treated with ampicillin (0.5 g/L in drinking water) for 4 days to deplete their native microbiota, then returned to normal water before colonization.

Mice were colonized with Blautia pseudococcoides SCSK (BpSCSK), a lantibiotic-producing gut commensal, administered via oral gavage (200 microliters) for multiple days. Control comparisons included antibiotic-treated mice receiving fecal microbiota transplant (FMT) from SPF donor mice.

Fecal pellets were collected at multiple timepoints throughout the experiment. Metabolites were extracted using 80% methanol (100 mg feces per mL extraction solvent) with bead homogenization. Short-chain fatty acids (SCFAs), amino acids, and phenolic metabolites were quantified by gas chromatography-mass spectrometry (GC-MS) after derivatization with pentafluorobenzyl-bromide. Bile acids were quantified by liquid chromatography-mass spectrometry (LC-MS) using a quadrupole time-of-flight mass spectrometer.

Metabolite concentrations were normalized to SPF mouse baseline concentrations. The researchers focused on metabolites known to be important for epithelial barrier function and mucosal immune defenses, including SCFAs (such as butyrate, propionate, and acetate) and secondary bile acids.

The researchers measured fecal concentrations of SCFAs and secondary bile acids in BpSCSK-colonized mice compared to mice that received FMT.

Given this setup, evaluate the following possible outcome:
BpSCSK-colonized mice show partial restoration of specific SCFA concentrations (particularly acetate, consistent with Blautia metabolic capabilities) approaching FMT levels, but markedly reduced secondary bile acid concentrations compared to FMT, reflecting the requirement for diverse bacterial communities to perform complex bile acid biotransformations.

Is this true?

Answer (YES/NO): NO